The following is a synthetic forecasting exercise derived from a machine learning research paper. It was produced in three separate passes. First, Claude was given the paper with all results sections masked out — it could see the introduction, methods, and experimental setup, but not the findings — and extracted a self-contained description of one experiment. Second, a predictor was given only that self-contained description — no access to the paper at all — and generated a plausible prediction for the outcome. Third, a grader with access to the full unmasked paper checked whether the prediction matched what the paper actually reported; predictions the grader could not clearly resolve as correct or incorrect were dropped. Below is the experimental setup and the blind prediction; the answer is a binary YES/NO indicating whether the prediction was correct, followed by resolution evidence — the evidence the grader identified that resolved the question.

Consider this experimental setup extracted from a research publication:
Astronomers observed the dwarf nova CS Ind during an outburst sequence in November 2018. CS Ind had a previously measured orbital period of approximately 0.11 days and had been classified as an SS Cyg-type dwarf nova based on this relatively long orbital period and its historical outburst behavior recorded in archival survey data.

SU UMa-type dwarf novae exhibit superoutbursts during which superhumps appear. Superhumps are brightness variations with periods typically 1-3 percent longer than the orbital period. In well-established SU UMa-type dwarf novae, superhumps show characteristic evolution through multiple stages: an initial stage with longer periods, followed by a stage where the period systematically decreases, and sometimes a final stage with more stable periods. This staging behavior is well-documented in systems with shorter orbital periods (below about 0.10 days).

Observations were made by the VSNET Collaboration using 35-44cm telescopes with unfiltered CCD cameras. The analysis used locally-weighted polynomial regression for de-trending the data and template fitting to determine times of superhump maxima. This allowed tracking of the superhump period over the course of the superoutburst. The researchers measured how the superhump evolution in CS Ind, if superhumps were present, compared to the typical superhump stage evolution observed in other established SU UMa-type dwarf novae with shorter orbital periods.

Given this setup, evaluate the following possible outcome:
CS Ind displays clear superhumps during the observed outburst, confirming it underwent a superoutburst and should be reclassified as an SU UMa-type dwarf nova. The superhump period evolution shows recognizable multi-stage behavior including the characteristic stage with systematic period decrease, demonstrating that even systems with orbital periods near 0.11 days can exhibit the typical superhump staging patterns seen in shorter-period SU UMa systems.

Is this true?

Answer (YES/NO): YES